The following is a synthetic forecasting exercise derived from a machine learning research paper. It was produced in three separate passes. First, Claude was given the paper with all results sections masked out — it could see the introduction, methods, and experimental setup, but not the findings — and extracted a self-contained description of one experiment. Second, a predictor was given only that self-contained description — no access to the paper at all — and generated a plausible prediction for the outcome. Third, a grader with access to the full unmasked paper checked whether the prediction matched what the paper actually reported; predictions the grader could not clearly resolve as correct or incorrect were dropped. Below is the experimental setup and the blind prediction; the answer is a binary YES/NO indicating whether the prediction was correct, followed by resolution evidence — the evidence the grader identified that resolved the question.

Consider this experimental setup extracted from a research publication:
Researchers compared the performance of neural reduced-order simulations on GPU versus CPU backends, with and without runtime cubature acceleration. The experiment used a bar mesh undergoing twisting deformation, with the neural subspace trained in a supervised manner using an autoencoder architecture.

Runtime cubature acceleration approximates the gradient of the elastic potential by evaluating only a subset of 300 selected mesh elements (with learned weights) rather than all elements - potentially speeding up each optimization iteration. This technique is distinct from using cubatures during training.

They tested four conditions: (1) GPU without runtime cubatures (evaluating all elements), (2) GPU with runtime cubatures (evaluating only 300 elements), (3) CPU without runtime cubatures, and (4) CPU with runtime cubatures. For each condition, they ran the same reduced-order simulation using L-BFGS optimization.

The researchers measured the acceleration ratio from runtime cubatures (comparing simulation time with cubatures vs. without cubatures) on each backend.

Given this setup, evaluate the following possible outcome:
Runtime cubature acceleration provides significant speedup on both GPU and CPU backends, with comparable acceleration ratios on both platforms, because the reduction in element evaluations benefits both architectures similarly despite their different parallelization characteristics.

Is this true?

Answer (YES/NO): NO